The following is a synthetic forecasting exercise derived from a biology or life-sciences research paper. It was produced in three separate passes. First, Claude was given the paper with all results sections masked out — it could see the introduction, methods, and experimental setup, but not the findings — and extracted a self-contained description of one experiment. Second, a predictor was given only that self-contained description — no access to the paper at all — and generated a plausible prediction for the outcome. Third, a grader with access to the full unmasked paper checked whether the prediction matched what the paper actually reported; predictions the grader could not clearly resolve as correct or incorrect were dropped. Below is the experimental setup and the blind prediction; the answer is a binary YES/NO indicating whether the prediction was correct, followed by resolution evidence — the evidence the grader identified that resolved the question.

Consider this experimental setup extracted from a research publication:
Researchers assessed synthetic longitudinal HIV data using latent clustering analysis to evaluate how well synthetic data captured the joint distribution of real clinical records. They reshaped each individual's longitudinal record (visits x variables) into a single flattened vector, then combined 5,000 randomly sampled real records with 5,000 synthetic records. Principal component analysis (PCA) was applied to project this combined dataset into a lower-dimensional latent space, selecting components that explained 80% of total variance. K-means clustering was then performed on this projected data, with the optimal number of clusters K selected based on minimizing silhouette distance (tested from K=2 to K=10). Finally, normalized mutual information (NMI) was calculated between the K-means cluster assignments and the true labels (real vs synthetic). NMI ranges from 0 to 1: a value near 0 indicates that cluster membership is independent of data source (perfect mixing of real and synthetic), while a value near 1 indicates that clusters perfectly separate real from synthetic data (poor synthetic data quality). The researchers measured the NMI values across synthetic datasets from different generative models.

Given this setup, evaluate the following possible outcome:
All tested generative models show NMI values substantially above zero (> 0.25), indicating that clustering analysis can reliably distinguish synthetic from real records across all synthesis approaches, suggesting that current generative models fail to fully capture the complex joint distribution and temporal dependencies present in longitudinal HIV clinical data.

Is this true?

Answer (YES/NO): NO